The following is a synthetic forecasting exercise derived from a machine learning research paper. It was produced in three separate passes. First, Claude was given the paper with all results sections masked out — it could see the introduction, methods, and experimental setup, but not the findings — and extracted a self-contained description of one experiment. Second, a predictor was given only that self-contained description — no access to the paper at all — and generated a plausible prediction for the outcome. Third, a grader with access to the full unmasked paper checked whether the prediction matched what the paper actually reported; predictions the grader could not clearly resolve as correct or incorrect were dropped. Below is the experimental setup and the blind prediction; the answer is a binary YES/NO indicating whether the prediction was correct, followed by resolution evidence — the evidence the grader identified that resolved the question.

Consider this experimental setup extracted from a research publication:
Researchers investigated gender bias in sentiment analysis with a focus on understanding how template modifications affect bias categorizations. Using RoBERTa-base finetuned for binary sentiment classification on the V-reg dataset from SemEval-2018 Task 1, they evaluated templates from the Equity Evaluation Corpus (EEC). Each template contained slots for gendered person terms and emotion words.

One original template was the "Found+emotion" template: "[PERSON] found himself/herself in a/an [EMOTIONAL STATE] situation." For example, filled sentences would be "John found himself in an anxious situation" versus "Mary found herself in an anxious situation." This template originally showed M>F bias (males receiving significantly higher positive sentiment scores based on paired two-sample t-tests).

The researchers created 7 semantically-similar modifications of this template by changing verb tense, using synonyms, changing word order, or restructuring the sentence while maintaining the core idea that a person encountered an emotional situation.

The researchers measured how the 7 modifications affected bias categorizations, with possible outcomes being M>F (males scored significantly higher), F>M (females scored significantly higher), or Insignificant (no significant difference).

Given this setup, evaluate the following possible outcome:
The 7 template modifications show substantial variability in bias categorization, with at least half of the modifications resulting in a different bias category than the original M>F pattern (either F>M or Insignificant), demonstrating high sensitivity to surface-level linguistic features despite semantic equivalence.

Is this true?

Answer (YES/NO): YES